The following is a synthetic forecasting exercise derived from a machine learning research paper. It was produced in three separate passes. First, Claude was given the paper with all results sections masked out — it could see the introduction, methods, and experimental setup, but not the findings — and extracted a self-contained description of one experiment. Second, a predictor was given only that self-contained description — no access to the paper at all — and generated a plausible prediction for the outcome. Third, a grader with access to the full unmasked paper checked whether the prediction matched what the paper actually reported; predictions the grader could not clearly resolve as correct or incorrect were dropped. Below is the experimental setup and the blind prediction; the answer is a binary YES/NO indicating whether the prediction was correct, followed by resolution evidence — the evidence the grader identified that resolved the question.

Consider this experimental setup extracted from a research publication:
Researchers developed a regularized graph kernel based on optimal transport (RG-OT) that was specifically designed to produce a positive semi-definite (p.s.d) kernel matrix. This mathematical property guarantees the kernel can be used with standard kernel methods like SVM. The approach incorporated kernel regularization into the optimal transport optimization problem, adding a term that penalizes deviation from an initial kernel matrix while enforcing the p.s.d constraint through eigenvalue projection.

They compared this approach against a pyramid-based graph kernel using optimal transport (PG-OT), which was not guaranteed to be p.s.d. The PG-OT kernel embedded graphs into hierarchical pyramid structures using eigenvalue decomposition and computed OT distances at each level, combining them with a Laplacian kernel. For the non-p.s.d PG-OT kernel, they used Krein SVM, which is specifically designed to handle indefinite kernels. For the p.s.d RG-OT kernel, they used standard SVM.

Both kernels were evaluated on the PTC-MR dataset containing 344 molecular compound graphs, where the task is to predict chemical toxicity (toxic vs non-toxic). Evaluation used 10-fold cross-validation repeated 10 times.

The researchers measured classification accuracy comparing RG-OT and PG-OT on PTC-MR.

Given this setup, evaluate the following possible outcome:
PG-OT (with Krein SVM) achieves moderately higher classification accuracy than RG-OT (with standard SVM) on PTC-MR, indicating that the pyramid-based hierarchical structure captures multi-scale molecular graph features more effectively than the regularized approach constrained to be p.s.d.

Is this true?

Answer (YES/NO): NO